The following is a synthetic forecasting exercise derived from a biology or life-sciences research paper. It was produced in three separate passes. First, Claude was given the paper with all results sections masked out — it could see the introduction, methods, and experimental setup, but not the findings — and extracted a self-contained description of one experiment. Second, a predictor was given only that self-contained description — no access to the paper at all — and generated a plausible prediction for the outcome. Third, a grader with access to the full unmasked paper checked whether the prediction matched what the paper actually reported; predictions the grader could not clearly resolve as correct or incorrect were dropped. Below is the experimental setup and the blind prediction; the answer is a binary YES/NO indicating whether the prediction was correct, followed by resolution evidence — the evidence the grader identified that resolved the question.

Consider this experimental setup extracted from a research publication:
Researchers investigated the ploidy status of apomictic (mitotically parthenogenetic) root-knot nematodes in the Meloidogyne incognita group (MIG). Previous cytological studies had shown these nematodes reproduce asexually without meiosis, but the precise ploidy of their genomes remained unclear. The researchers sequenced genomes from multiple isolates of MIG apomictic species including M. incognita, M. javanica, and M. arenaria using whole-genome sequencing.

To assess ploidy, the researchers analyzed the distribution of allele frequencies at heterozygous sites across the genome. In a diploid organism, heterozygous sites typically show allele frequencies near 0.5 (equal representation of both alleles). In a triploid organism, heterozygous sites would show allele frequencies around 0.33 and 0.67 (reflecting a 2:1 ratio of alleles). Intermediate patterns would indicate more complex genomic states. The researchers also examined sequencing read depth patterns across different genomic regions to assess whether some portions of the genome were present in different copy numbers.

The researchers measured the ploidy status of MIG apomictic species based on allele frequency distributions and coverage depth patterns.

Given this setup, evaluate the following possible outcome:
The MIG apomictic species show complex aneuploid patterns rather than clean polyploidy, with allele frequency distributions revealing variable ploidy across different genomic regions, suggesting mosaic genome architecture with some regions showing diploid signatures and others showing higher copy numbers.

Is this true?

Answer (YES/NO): NO